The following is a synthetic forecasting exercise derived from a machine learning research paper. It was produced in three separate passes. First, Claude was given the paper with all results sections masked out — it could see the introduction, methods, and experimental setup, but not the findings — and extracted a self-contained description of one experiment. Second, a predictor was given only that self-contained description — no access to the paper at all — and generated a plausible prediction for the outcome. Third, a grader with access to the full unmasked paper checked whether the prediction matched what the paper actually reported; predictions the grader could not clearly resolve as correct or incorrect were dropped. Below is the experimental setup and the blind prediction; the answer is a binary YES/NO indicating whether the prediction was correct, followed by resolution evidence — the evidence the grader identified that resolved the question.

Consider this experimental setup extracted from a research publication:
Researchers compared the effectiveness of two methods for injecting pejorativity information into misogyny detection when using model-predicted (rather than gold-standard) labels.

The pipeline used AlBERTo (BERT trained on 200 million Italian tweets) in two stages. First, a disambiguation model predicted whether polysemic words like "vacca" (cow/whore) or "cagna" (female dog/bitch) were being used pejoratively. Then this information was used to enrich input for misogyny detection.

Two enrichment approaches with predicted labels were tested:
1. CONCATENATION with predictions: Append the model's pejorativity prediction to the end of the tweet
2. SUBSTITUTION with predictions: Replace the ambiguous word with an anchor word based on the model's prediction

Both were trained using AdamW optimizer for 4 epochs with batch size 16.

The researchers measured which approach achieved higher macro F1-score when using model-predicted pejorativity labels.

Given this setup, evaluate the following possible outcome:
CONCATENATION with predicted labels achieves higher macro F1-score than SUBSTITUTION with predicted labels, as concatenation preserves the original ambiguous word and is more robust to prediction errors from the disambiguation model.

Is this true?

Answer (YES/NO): NO